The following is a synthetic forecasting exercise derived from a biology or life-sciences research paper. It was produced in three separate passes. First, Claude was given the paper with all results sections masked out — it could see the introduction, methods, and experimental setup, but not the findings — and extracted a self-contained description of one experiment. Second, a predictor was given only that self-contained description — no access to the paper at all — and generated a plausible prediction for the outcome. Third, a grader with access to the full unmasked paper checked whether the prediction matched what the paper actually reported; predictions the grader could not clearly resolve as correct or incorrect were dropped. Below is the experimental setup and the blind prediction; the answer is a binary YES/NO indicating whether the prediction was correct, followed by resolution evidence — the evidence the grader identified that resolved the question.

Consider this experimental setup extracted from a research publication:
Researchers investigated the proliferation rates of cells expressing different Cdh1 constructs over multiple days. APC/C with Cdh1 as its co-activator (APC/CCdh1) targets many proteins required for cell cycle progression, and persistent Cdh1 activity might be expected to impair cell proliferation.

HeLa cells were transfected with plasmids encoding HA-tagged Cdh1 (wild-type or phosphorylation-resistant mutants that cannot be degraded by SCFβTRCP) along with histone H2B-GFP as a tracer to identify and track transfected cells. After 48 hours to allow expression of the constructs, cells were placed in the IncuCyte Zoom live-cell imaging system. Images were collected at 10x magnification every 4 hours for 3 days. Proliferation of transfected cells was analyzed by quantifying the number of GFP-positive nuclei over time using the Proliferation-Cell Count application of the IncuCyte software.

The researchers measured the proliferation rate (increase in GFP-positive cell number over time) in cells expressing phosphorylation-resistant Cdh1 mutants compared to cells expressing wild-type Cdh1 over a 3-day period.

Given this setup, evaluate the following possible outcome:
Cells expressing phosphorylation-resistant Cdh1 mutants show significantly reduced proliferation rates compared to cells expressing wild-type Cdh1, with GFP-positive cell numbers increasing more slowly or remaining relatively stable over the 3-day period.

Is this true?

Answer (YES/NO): YES